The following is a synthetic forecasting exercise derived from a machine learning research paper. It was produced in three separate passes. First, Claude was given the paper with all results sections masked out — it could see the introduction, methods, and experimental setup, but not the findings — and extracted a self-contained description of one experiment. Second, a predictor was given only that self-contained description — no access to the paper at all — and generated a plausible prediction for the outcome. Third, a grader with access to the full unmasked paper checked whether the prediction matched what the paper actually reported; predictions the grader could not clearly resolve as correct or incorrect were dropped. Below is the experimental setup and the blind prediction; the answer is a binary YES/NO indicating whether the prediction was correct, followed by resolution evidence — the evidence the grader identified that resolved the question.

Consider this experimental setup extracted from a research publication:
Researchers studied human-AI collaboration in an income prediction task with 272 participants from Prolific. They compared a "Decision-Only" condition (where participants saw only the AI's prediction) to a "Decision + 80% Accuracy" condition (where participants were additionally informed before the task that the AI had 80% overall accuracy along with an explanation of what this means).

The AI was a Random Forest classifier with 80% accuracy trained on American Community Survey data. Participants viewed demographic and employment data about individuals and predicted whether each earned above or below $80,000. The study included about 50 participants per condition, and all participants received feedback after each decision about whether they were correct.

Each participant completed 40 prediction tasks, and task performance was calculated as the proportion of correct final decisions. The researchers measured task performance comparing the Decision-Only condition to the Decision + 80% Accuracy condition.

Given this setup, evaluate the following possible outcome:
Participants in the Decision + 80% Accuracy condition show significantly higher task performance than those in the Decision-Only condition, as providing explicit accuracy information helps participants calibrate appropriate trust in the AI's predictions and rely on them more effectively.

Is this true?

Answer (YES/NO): NO